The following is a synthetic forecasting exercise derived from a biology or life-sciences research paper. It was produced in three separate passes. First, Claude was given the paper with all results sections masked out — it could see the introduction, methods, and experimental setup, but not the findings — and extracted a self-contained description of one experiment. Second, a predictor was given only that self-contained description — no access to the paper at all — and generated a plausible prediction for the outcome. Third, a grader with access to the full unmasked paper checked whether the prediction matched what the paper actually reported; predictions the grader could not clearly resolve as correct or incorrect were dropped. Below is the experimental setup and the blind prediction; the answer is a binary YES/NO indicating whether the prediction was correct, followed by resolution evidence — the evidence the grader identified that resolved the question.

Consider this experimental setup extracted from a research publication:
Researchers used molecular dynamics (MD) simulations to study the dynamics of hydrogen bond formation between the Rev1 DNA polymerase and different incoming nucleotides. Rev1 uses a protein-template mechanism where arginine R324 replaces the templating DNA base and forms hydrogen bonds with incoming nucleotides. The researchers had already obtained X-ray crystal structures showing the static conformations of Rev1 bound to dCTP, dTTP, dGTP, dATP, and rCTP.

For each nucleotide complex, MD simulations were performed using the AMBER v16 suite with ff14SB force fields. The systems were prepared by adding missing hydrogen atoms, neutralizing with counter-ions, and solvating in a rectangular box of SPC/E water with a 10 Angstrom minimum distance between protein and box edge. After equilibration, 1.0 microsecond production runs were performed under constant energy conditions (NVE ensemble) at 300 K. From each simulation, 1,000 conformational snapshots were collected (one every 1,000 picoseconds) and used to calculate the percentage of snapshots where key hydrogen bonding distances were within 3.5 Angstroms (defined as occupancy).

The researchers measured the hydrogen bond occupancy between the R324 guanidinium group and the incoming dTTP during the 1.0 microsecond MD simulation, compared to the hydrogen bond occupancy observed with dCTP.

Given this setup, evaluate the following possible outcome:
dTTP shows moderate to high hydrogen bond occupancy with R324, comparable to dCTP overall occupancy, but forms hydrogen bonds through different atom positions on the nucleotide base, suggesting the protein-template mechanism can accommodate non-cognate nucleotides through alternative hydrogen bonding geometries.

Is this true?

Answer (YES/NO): NO